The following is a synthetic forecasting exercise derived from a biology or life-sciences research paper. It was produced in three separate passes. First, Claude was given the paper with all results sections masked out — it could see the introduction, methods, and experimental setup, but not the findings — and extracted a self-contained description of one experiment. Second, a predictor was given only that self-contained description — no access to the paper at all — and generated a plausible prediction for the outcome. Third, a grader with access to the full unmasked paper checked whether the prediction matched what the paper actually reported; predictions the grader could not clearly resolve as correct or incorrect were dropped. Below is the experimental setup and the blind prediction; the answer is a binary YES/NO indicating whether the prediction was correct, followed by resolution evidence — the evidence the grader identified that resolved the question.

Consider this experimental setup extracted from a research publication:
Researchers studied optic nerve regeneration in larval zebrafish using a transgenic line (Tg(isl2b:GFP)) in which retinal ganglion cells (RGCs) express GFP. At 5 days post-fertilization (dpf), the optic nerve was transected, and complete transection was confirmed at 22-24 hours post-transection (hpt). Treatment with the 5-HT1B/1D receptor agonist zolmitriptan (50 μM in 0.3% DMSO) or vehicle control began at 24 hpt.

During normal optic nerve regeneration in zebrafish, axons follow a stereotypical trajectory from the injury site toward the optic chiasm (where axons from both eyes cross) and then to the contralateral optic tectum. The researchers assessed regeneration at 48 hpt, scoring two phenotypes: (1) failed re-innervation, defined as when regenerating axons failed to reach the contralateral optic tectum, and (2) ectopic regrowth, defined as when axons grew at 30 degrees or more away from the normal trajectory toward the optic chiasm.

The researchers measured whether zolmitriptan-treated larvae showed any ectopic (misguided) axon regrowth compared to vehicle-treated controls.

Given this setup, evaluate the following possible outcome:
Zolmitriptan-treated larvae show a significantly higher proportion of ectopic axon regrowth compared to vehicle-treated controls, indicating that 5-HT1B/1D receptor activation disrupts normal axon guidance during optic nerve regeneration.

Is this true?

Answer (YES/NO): YES